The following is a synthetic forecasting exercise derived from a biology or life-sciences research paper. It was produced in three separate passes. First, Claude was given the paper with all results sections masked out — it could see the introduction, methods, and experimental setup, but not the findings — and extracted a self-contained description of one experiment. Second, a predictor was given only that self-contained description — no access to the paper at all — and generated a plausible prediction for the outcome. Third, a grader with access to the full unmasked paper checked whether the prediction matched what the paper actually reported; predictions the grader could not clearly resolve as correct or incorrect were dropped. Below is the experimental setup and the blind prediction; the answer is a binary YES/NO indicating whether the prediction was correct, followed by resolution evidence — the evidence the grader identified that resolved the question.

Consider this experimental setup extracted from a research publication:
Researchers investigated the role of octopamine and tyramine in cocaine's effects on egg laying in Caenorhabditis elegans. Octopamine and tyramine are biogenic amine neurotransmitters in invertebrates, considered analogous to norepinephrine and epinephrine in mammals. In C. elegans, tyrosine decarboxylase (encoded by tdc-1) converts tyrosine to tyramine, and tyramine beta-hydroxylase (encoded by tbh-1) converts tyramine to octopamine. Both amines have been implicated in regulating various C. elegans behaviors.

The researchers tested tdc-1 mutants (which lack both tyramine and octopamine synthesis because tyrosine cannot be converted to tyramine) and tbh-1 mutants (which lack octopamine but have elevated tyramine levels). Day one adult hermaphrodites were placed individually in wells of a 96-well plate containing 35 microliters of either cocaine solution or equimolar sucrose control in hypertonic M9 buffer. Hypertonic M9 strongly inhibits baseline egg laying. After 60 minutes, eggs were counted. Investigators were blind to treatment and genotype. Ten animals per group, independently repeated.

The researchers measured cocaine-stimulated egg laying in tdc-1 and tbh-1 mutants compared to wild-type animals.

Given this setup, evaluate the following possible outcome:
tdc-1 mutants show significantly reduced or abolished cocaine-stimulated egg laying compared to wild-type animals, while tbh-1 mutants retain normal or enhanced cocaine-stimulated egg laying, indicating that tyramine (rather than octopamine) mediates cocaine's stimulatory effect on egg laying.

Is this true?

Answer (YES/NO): NO